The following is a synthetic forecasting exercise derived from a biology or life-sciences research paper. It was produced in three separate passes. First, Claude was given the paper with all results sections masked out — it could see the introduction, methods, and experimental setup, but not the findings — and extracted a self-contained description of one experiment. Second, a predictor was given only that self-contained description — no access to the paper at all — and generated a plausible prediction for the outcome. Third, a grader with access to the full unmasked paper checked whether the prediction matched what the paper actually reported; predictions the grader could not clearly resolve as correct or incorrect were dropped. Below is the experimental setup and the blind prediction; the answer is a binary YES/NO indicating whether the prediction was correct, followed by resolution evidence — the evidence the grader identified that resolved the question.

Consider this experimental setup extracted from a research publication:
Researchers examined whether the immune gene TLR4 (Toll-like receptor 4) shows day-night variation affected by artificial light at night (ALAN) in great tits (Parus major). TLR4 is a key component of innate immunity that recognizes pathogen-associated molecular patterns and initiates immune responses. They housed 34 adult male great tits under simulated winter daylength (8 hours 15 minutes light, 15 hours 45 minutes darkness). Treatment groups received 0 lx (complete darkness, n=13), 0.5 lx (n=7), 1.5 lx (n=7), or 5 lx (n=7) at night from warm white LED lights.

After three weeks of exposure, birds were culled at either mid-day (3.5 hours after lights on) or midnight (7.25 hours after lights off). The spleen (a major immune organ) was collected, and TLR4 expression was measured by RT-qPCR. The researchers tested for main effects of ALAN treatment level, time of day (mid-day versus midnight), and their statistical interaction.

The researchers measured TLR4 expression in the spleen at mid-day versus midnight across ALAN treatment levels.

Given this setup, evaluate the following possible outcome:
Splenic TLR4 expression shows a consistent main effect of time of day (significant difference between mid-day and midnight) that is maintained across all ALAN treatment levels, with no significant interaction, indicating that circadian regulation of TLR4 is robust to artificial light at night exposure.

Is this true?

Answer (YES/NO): NO